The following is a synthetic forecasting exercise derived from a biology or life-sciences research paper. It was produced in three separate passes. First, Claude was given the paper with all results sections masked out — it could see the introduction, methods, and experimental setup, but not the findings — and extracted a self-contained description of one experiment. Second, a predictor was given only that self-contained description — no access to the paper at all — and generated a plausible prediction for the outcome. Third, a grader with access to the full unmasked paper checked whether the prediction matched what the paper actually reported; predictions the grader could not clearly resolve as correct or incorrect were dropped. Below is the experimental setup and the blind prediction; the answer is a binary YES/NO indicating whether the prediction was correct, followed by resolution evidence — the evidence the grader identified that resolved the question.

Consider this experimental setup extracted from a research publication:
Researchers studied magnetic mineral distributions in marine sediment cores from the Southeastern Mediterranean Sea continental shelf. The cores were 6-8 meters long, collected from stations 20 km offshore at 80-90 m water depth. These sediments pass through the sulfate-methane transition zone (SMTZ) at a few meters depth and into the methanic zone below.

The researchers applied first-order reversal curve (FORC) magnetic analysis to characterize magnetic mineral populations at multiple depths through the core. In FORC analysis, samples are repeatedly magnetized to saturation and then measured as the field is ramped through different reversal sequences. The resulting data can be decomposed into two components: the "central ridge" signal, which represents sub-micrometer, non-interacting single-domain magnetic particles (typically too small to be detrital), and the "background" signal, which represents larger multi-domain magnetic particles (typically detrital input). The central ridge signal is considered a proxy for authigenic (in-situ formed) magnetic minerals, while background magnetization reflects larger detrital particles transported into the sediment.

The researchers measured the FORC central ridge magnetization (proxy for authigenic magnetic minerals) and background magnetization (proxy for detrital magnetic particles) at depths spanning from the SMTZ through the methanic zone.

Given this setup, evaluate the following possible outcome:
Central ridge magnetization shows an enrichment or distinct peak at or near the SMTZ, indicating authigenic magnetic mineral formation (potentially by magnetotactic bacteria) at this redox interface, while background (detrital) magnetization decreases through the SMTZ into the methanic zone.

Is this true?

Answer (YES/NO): NO